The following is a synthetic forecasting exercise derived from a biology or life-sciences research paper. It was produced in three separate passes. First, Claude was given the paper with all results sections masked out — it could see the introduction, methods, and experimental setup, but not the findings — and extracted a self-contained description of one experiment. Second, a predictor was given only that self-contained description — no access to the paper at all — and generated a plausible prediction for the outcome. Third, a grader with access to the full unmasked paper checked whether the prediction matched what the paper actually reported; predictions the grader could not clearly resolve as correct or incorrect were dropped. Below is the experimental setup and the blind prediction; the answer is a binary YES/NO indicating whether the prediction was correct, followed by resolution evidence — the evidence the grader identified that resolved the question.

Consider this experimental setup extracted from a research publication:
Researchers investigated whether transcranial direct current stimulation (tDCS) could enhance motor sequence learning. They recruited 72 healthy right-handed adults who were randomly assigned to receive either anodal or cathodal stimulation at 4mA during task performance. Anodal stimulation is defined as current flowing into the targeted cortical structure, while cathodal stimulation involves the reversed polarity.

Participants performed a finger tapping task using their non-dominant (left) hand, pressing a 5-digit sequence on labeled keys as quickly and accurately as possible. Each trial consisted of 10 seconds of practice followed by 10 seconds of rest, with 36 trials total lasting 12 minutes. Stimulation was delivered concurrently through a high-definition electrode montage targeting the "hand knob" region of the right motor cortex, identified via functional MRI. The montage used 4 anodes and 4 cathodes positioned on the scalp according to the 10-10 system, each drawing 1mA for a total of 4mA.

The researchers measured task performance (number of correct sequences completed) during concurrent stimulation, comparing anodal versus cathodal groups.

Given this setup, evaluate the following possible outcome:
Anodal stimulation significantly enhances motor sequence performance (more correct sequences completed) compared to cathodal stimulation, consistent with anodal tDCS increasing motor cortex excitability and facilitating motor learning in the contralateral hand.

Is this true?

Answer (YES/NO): YES